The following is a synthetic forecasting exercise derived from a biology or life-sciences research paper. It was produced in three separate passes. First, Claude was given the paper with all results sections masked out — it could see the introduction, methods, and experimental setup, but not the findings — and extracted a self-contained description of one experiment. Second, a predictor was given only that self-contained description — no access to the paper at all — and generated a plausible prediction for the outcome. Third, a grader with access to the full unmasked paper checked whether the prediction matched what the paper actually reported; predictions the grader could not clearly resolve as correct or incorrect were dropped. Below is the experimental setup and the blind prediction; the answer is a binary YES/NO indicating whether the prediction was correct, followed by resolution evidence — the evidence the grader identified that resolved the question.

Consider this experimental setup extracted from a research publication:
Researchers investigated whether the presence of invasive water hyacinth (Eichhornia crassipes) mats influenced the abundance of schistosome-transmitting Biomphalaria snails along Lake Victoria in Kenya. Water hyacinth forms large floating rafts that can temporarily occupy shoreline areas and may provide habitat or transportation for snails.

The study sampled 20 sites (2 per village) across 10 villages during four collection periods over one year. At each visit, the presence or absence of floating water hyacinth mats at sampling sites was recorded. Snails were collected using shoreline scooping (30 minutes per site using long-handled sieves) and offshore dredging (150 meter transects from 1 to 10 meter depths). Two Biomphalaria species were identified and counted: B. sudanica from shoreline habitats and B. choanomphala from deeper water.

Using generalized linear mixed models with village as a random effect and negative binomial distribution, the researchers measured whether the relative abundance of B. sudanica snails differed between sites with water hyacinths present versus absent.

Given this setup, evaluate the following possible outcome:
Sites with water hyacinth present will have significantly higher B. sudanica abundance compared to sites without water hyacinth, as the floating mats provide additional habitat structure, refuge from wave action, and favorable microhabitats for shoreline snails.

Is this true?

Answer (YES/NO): YES